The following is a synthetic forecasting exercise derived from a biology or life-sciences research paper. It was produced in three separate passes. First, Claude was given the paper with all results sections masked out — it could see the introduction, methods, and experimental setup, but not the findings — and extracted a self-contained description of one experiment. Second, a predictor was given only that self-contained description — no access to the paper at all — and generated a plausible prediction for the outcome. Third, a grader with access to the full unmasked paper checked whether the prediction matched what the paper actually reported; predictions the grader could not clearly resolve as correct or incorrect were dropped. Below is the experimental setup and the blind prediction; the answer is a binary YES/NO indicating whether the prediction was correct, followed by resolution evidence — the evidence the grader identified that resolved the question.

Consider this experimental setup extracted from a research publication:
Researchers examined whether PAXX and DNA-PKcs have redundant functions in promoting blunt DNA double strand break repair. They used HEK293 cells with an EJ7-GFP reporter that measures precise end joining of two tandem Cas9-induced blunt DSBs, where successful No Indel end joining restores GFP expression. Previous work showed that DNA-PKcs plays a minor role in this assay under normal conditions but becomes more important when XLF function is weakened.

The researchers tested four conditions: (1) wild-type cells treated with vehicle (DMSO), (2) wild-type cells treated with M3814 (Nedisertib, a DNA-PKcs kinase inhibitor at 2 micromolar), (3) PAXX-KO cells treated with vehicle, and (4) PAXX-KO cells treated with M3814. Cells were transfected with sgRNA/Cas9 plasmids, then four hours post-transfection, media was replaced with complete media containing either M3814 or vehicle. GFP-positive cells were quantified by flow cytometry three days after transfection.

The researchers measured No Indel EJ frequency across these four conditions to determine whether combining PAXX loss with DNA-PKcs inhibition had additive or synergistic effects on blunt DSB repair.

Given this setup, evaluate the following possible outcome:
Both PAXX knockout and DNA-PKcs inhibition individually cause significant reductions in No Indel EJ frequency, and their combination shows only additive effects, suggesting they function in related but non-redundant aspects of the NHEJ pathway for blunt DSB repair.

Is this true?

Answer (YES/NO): NO